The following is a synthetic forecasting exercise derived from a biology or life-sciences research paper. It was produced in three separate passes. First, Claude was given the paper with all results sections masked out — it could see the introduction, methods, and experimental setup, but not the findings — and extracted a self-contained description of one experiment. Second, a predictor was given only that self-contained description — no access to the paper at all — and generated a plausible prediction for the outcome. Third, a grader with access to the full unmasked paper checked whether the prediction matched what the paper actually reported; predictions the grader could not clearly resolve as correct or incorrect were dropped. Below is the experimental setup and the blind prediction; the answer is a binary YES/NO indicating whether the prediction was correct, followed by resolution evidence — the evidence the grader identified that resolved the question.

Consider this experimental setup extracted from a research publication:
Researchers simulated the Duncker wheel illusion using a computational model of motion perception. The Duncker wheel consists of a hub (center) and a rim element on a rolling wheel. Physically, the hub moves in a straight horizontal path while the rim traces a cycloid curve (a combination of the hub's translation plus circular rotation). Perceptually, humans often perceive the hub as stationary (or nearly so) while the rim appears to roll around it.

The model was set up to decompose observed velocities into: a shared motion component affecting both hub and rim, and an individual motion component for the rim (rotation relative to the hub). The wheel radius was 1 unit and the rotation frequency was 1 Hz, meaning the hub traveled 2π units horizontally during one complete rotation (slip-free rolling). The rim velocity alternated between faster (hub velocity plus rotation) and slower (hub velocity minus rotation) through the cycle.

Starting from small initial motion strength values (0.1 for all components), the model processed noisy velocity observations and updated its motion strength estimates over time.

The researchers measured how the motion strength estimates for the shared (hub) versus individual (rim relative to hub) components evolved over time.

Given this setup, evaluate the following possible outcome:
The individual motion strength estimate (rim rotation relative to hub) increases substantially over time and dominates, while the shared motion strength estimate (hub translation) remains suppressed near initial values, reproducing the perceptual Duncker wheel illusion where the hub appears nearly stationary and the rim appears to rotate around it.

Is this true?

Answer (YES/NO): NO